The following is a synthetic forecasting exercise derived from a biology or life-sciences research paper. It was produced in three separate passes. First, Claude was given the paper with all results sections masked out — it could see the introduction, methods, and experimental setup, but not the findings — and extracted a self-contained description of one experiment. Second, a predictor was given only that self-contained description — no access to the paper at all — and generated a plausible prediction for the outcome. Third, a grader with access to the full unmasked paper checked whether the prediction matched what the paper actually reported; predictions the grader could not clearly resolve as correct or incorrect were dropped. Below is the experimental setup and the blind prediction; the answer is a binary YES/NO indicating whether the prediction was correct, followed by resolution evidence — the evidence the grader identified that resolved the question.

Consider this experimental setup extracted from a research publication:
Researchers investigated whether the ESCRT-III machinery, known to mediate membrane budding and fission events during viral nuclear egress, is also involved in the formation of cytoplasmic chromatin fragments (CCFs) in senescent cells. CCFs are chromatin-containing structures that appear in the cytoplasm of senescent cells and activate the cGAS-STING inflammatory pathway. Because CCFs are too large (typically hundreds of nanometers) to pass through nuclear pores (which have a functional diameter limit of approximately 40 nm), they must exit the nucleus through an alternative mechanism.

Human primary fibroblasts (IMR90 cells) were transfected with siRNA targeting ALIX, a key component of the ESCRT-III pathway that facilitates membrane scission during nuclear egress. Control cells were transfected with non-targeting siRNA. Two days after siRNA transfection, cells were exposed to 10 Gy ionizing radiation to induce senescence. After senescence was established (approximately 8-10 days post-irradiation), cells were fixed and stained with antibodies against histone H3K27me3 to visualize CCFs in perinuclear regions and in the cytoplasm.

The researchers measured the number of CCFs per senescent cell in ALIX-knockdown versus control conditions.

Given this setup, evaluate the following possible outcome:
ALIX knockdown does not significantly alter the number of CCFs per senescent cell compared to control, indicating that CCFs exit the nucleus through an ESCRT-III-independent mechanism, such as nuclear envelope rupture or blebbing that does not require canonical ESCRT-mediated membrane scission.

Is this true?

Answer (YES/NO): NO